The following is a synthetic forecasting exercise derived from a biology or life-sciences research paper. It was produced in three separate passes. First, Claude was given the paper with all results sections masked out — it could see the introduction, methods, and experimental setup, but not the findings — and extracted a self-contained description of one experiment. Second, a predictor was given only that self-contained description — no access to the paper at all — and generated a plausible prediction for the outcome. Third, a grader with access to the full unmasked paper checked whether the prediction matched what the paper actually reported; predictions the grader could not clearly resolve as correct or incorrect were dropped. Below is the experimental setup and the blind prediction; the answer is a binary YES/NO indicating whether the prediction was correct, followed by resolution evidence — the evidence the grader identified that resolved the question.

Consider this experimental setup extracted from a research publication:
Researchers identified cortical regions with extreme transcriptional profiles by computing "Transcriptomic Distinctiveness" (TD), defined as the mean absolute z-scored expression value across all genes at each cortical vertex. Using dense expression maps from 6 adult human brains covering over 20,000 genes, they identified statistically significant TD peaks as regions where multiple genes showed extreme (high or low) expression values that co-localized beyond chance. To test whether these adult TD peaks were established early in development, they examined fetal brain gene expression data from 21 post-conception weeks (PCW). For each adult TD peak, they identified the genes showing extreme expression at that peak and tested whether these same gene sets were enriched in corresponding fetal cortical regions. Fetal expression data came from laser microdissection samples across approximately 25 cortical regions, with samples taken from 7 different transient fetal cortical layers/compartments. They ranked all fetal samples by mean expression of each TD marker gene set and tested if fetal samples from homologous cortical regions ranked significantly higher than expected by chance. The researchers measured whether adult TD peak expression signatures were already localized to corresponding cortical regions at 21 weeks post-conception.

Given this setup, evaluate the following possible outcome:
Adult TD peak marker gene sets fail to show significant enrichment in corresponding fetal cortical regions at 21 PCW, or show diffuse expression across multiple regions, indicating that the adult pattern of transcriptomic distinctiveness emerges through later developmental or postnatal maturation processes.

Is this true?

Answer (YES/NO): NO